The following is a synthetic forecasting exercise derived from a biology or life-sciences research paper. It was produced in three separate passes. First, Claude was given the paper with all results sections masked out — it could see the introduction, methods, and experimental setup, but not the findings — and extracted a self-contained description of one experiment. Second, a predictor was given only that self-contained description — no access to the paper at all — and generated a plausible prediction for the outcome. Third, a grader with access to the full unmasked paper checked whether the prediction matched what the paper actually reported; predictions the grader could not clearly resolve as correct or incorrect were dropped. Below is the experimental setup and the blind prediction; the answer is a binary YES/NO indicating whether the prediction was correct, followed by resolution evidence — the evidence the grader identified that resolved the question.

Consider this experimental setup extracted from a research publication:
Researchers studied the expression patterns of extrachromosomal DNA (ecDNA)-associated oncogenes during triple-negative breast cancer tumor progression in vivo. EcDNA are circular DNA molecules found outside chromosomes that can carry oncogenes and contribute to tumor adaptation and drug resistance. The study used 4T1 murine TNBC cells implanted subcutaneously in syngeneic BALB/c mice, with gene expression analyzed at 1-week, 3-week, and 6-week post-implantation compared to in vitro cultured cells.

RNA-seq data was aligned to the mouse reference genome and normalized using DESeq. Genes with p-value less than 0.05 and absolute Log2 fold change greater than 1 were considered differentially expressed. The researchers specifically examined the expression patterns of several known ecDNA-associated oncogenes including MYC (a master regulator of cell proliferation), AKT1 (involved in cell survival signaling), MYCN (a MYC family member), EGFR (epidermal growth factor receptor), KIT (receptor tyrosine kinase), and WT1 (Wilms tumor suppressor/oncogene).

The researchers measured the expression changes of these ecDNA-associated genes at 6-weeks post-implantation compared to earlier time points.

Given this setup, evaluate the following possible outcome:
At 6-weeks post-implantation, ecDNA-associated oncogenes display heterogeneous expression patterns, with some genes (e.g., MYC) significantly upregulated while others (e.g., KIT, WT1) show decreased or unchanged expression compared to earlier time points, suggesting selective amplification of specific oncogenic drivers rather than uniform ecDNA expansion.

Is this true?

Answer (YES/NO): NO